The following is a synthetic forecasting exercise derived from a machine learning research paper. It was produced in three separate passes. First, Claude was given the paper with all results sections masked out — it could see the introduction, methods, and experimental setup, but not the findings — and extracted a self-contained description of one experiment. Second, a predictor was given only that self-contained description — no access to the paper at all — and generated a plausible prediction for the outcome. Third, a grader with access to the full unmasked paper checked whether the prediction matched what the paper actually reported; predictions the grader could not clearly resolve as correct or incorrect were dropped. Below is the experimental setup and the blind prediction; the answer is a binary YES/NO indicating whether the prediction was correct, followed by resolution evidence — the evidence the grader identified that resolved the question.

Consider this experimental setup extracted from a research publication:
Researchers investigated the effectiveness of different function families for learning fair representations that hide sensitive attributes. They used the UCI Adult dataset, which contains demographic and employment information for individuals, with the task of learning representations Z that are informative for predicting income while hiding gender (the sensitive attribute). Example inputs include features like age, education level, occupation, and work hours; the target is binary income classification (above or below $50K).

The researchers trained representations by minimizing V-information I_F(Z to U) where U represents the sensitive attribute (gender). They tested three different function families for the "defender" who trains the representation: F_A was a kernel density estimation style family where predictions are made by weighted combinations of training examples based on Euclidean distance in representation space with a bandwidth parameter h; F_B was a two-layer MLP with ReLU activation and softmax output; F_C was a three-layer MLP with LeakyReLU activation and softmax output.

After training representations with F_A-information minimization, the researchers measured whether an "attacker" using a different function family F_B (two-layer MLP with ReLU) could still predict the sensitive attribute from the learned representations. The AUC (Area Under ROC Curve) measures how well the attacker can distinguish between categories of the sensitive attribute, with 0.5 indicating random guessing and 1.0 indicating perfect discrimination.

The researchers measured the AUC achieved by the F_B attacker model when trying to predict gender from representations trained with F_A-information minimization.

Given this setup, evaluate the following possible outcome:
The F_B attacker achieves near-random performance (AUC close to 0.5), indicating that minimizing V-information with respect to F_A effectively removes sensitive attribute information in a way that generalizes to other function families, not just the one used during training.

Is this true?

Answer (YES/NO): NO